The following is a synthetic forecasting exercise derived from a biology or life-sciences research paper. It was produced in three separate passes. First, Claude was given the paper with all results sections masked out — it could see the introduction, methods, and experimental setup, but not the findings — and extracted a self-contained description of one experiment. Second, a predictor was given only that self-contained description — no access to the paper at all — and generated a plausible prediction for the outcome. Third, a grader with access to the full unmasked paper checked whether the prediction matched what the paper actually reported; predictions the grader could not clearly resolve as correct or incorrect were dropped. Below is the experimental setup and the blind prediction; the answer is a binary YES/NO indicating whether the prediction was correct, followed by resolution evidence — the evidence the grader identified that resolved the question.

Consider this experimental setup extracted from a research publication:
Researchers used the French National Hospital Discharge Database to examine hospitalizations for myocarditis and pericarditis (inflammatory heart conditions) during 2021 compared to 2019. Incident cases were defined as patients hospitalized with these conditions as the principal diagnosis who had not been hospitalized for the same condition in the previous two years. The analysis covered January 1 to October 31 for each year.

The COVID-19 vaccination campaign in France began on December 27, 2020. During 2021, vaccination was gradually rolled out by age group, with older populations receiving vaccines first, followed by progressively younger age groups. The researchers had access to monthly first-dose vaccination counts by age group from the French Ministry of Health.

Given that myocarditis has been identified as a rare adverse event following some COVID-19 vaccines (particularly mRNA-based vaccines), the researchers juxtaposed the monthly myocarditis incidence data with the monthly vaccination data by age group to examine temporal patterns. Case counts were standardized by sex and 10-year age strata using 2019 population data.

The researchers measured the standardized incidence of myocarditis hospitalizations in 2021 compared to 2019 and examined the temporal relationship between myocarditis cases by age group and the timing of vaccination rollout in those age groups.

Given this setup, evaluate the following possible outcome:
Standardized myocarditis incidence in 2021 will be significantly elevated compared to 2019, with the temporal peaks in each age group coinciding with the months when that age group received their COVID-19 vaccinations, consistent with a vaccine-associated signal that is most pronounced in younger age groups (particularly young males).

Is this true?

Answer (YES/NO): YES